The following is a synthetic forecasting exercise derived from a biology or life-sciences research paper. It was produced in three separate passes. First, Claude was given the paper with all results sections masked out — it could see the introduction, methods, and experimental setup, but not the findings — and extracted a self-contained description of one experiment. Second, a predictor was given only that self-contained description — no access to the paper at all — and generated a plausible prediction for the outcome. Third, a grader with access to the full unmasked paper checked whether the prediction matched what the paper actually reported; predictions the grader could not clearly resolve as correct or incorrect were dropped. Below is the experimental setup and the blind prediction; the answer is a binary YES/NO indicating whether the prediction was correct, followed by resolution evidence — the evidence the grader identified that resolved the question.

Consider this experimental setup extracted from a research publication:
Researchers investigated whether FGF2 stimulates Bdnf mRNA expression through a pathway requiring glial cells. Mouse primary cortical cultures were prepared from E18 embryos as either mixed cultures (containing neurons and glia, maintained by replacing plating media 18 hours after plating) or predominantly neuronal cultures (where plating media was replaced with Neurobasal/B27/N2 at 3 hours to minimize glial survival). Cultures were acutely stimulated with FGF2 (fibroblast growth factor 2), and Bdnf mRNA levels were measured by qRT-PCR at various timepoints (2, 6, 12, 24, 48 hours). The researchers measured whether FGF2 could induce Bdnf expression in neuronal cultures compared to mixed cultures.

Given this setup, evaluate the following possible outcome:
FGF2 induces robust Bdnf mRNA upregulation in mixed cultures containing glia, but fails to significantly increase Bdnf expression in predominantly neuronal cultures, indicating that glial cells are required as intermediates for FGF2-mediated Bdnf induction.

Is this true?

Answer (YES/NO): YES